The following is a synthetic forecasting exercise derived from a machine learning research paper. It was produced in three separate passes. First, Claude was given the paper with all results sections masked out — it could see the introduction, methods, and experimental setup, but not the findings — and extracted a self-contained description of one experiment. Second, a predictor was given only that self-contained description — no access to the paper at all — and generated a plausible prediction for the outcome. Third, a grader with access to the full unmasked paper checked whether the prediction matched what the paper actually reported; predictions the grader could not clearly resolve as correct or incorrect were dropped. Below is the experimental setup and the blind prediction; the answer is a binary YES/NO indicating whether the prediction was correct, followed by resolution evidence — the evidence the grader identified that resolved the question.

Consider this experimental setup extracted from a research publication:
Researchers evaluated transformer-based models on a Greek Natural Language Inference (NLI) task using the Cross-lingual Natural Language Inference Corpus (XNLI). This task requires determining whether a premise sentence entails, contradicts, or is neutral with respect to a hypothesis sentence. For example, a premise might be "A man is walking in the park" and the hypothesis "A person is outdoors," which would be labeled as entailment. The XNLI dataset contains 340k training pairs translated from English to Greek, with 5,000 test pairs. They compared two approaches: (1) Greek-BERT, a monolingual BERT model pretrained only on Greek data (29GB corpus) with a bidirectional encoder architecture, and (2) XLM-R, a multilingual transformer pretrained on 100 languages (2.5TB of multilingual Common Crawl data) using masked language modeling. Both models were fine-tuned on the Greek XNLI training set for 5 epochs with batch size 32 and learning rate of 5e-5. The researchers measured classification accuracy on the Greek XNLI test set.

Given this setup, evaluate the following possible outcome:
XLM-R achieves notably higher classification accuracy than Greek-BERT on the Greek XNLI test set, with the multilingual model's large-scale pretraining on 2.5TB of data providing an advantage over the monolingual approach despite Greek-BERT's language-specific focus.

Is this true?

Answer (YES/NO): NO